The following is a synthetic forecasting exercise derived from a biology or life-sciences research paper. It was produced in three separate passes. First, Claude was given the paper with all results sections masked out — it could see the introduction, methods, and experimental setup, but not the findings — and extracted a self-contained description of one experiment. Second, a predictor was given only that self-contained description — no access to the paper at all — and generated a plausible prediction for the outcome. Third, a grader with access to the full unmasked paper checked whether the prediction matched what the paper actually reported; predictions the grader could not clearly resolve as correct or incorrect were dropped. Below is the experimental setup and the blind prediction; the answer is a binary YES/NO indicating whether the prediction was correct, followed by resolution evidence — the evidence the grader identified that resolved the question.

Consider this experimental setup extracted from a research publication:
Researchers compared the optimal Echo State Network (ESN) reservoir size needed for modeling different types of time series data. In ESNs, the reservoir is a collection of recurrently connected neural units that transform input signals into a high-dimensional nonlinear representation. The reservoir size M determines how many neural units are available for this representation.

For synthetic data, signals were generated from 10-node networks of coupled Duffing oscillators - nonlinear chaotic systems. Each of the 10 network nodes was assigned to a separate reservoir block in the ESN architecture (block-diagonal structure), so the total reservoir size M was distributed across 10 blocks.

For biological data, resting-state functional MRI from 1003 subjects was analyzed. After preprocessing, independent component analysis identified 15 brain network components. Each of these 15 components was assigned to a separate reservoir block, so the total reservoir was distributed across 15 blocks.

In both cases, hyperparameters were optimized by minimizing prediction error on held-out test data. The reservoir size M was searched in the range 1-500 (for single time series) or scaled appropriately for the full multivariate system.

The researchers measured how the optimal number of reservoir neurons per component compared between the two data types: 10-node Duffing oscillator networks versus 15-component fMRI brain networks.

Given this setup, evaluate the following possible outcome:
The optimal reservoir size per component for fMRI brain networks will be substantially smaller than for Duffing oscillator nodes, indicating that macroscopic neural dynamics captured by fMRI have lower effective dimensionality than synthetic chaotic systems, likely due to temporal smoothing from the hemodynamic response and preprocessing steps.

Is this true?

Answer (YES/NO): YES